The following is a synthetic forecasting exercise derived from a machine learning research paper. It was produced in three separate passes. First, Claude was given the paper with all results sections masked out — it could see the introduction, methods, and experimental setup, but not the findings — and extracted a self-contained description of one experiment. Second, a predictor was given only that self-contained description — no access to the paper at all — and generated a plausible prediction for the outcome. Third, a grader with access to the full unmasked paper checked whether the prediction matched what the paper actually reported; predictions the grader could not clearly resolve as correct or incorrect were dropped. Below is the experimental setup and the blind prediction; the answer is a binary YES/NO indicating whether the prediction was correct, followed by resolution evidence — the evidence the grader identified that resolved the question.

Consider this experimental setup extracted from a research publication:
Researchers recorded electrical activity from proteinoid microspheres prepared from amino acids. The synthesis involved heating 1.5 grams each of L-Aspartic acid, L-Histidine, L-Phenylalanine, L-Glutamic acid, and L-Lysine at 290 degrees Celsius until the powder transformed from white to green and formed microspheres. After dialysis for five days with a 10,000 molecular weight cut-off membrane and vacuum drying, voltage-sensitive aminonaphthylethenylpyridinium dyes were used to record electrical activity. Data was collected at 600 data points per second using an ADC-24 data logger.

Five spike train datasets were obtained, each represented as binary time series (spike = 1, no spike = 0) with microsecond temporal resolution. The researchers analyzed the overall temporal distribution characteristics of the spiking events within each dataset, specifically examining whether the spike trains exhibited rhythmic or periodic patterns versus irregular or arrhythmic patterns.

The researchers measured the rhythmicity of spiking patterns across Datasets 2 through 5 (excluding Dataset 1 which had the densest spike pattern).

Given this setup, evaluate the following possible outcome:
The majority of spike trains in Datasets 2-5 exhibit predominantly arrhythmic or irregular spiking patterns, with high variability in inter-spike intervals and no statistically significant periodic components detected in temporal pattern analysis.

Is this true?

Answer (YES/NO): NO